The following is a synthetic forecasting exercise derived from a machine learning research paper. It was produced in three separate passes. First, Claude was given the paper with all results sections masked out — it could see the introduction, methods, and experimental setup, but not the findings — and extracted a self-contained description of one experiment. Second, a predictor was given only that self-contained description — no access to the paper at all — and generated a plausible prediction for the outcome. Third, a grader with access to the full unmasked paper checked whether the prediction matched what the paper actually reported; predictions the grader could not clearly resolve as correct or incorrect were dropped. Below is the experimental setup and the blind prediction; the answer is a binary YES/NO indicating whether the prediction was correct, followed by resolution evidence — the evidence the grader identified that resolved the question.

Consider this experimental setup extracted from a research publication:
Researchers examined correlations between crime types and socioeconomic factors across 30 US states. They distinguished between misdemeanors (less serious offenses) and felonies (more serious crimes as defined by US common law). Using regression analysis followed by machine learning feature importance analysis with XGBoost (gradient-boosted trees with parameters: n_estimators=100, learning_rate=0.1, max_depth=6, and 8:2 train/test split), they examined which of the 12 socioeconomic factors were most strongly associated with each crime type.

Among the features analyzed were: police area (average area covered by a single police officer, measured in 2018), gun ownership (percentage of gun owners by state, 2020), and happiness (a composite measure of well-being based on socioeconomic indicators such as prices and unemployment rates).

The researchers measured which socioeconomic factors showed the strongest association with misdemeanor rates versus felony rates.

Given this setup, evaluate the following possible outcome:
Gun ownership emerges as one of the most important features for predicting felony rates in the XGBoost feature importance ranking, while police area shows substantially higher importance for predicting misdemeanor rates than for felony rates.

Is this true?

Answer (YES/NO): NO